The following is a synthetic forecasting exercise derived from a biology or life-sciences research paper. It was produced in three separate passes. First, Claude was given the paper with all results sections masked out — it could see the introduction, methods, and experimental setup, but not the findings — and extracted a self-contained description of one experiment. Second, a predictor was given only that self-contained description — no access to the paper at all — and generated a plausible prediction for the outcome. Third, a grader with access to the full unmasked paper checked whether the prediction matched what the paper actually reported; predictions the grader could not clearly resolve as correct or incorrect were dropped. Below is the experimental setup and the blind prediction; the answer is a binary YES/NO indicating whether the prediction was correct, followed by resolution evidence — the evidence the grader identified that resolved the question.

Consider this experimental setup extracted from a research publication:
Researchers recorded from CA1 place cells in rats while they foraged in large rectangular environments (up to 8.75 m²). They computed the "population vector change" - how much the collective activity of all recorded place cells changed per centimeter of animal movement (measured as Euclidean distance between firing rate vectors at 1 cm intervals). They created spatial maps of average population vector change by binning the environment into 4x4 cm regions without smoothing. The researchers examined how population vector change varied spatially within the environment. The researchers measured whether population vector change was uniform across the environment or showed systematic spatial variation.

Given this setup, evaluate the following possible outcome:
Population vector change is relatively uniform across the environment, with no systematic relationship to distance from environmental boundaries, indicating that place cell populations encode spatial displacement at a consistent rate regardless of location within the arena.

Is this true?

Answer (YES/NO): NO